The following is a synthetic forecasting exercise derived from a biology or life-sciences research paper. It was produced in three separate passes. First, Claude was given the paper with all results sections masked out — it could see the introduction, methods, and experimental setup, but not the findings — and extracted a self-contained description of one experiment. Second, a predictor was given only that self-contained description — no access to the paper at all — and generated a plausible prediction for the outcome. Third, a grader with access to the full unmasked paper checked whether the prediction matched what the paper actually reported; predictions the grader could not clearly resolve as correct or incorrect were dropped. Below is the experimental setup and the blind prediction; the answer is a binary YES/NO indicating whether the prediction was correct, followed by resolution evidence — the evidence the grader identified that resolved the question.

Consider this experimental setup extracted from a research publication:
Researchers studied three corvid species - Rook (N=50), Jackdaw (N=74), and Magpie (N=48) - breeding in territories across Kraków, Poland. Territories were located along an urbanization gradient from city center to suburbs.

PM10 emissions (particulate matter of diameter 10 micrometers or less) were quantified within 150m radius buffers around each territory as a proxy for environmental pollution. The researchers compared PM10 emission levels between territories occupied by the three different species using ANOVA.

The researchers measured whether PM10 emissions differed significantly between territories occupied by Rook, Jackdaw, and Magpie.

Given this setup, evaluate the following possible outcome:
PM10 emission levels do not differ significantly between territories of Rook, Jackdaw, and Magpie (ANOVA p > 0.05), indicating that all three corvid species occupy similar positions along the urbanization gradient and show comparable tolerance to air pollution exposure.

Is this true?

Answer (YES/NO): NO